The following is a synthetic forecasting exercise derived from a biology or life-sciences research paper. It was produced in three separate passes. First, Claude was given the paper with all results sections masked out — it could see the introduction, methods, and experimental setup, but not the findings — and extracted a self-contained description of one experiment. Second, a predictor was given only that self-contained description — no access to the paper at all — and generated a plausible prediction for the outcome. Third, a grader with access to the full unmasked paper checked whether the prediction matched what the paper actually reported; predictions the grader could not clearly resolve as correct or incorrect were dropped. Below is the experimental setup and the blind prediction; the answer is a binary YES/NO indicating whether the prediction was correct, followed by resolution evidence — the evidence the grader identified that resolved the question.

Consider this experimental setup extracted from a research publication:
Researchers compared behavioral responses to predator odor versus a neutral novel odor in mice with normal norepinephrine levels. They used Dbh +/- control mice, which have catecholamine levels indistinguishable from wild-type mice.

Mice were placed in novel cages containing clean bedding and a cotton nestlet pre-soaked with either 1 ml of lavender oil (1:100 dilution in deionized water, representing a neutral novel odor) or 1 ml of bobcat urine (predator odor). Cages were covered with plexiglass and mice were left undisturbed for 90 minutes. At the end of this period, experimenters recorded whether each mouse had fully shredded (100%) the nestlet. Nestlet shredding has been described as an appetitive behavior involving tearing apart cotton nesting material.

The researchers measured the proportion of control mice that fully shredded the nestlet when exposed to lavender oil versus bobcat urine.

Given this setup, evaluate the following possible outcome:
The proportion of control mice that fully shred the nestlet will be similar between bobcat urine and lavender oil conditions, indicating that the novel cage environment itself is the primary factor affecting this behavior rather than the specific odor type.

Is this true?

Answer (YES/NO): NO